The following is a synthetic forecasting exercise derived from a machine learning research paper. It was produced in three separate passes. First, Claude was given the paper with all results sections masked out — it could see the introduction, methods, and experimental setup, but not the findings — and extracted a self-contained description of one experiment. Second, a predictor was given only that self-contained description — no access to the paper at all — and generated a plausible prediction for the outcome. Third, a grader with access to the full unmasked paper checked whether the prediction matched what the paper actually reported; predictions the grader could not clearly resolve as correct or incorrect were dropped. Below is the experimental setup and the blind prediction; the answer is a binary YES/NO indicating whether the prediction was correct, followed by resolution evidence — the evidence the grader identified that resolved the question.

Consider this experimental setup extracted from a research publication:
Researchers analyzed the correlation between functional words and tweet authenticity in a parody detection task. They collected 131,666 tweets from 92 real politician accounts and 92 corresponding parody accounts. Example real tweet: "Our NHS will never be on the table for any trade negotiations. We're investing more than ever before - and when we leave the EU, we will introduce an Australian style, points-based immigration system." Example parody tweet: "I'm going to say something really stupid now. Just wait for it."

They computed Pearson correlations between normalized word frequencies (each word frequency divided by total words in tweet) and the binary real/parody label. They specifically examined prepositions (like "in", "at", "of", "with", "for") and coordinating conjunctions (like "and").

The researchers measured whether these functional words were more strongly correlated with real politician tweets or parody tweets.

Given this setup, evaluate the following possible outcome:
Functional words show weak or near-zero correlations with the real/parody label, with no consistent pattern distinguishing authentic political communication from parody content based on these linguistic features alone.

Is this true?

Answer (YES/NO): NO